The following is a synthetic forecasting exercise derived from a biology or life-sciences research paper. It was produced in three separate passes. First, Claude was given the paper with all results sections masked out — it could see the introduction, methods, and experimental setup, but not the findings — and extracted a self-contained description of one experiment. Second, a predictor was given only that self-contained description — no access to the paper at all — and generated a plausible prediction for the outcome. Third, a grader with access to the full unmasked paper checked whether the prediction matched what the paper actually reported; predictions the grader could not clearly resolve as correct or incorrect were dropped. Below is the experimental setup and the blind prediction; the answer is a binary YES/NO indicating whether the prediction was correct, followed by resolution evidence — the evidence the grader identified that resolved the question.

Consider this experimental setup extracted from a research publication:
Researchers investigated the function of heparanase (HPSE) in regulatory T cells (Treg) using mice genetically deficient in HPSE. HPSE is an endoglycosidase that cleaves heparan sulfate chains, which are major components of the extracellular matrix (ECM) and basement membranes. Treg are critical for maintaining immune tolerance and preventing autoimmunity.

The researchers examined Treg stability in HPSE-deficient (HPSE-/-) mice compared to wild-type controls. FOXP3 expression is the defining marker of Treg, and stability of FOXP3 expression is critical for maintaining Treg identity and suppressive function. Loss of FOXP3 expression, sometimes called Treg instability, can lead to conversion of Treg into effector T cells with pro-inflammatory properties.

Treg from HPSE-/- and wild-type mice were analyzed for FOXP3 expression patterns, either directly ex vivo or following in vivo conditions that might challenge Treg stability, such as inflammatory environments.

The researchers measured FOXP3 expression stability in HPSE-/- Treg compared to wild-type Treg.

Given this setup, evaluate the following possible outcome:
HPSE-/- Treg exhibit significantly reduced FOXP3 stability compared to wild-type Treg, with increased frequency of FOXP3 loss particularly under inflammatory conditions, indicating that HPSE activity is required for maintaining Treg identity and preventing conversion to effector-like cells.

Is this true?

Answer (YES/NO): NO